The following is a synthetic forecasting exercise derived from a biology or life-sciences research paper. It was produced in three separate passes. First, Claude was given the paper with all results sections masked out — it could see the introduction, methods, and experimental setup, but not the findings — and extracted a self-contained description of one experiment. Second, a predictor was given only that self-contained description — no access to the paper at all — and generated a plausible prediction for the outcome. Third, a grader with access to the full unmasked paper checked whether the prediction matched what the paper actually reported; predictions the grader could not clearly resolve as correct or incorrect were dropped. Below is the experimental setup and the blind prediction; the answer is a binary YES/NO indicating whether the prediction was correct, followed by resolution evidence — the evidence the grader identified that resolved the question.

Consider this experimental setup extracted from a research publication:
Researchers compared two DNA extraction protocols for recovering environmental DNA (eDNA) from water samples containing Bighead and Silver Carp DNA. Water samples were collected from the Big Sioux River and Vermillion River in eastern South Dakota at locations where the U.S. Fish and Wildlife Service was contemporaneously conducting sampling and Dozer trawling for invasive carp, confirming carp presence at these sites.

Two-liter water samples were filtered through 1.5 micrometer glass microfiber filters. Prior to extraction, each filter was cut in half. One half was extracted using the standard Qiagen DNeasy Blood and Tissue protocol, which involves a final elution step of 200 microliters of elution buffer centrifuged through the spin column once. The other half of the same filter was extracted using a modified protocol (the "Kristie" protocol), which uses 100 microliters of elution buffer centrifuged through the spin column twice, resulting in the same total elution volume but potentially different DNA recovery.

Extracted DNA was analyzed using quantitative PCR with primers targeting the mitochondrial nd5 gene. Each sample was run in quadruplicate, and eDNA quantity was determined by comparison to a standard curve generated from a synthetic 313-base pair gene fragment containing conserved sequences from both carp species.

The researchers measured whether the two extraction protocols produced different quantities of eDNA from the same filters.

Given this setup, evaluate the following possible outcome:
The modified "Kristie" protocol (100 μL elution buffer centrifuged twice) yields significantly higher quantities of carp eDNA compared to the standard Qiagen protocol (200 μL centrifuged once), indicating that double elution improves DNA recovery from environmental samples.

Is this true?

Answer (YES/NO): NO